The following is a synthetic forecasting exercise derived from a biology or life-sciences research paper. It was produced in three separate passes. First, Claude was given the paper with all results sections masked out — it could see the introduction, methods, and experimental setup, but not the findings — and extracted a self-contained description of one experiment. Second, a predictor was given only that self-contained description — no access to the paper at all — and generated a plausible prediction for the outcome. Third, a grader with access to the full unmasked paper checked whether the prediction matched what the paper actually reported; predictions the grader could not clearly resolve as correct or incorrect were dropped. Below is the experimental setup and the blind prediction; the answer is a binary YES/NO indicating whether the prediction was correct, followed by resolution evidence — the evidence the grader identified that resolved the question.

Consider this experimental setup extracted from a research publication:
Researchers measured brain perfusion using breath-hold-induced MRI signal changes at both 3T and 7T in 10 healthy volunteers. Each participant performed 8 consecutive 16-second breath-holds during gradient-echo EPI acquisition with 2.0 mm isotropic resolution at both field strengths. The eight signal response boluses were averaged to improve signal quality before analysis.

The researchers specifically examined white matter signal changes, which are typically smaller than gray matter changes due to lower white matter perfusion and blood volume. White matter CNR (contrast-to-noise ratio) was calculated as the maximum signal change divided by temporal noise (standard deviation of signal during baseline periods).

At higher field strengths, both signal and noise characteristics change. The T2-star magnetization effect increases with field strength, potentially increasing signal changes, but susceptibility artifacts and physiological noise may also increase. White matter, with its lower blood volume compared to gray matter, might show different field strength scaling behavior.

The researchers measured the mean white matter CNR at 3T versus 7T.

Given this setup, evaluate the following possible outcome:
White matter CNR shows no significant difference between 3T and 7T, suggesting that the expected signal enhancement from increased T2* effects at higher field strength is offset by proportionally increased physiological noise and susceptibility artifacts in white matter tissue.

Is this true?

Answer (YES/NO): NO